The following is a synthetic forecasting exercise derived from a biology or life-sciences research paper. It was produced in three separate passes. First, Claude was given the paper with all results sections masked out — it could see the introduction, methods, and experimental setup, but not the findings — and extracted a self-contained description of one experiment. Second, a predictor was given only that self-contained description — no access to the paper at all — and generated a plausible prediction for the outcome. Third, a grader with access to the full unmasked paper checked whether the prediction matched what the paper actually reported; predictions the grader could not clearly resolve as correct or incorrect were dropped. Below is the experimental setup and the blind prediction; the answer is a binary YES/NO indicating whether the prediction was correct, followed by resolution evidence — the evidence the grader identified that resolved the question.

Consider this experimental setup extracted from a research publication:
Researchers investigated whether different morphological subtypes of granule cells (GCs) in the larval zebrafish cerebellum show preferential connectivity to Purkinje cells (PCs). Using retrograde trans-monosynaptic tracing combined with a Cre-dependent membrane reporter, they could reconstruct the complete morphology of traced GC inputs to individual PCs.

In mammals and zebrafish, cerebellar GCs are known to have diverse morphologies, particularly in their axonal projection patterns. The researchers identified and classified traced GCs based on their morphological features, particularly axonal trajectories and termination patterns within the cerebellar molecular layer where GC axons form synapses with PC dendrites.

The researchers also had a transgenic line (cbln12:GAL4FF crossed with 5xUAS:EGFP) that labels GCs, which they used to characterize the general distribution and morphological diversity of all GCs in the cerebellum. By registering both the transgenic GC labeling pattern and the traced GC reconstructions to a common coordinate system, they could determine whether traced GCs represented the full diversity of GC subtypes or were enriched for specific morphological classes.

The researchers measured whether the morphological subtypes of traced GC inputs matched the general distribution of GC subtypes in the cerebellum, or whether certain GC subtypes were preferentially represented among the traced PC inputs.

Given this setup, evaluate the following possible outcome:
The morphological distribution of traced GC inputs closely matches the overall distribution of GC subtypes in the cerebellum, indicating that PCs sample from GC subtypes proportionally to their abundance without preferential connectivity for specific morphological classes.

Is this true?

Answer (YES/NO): NO